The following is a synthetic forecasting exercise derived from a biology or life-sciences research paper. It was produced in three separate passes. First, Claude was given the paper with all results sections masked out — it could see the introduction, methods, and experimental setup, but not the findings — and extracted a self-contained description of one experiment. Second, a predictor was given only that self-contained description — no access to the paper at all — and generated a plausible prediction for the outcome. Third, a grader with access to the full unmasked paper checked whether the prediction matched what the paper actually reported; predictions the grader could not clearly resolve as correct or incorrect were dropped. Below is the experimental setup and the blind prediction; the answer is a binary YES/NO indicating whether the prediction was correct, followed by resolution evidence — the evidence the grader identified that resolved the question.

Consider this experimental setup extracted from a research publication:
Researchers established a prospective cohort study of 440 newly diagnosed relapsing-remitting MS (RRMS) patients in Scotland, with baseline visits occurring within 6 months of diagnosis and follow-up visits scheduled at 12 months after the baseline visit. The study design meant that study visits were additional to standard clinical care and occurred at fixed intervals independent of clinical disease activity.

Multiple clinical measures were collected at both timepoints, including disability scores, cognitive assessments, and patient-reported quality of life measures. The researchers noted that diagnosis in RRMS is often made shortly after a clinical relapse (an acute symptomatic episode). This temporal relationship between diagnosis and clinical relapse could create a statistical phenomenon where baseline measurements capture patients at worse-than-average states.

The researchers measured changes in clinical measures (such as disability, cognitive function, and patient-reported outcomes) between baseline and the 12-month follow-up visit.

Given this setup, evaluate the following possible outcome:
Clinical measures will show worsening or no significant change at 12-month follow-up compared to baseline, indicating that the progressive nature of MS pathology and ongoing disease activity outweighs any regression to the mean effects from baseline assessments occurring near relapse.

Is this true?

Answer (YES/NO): NO